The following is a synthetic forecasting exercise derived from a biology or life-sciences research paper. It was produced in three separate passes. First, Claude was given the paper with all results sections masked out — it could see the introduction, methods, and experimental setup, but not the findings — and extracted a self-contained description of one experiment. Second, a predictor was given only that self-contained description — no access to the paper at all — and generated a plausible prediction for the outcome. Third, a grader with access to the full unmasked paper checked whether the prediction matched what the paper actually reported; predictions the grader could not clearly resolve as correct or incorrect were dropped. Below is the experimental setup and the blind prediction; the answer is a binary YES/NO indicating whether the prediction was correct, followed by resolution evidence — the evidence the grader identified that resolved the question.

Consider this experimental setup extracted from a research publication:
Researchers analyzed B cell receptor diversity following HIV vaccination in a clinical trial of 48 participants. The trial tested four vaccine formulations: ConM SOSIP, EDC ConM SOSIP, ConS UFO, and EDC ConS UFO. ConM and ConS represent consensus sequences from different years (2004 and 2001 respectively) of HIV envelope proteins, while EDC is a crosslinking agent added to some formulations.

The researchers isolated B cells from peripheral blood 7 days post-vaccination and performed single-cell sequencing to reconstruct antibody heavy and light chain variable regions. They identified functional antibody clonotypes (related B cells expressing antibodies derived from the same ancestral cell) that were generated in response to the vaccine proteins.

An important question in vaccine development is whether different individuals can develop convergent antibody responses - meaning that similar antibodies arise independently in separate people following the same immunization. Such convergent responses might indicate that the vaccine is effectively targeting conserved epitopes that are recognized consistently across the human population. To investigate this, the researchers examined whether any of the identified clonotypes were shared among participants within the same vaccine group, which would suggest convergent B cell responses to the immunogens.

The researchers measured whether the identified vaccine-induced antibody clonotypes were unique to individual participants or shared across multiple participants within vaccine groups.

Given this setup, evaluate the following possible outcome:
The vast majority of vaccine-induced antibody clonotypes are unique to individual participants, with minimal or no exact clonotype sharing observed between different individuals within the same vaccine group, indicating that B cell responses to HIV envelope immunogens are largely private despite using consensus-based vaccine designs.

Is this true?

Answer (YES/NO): NO